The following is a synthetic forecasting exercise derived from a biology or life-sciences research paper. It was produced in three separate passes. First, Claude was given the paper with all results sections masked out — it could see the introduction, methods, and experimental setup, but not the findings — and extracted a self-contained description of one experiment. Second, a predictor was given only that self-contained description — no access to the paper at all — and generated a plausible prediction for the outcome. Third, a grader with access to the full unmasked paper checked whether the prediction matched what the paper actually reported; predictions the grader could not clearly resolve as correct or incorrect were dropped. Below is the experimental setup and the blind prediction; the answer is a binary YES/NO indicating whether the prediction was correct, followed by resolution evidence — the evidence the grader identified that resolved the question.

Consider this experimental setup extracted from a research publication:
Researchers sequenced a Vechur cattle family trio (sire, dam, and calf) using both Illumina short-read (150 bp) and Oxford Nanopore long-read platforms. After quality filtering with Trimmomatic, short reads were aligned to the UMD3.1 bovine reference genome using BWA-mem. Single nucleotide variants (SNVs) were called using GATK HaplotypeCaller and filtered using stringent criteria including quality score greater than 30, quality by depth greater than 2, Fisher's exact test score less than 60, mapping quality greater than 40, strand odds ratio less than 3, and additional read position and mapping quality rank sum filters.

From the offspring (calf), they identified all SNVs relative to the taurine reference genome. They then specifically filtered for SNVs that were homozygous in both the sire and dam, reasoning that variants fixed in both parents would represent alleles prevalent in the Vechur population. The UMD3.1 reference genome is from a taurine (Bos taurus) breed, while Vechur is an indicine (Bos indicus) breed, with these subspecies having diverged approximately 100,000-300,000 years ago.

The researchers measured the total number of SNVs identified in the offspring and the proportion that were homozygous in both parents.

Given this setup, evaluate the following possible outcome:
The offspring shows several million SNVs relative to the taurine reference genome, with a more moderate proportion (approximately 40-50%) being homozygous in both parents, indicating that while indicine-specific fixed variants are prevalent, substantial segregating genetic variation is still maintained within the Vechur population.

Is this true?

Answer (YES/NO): NO